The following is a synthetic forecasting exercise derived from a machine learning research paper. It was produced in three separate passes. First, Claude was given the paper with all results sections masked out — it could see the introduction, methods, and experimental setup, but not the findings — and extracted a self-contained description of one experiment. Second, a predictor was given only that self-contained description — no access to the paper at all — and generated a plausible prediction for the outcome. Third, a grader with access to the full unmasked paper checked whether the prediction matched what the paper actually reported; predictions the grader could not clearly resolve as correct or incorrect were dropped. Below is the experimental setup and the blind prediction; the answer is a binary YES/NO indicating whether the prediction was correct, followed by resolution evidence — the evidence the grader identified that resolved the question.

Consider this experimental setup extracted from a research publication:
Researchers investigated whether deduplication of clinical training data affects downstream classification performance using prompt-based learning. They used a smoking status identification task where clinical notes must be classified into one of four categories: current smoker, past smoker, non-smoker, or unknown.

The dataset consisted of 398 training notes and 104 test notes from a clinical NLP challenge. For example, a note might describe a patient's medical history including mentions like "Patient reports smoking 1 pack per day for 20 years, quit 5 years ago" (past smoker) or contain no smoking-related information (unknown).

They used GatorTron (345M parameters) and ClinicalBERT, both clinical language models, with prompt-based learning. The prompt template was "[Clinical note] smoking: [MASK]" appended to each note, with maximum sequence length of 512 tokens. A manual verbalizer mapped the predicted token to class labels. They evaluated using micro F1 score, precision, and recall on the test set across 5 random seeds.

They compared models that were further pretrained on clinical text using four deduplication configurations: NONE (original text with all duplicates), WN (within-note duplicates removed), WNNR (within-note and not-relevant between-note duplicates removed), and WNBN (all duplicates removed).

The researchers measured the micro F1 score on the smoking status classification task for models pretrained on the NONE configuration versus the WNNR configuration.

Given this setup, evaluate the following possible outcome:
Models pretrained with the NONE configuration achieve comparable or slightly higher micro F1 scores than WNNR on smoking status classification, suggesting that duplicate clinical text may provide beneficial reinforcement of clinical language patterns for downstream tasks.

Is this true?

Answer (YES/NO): YES